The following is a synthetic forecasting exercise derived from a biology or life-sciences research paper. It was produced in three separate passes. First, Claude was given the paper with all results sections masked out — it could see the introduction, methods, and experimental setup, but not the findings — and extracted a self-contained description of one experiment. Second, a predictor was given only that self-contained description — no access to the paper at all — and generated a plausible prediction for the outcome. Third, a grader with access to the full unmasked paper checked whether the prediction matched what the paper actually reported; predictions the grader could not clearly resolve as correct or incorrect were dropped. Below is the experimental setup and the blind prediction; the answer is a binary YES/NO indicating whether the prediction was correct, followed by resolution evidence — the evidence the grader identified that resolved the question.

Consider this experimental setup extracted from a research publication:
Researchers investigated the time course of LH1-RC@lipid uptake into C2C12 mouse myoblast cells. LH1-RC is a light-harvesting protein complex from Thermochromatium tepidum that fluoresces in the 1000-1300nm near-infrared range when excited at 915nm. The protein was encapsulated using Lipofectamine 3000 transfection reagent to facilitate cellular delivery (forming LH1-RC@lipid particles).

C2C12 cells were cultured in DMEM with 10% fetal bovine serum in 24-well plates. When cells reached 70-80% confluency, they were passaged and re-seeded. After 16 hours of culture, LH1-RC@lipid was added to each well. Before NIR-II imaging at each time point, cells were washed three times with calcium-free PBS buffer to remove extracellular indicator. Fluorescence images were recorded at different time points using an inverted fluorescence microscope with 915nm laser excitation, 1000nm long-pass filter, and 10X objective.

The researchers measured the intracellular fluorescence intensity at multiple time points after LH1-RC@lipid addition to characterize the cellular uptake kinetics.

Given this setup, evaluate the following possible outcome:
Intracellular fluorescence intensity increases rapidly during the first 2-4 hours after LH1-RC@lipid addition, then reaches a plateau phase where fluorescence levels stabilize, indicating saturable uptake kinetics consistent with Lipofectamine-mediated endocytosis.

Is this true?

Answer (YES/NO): YES